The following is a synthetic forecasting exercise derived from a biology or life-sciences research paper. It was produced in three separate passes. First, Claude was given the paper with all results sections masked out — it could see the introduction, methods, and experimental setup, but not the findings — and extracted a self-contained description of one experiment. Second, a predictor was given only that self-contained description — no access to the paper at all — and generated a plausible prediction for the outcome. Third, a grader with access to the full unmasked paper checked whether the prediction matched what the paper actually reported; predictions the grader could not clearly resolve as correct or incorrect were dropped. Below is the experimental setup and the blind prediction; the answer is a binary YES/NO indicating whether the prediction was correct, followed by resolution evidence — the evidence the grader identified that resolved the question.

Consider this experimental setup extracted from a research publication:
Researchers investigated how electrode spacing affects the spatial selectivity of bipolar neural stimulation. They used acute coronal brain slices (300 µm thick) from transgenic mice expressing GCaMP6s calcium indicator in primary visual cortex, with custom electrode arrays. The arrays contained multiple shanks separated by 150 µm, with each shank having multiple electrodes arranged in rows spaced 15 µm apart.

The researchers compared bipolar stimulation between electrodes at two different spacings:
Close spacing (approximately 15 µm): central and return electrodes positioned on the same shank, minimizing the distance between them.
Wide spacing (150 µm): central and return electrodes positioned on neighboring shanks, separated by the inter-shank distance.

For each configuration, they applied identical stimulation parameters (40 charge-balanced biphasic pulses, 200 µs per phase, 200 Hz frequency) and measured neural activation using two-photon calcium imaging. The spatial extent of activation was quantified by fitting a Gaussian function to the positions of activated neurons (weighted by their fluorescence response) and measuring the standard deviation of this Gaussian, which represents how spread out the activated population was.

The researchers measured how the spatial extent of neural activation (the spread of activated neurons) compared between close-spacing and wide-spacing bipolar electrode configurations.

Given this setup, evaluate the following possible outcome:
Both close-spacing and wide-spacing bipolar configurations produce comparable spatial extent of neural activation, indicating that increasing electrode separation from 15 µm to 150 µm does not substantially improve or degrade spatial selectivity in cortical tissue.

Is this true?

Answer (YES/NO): NO